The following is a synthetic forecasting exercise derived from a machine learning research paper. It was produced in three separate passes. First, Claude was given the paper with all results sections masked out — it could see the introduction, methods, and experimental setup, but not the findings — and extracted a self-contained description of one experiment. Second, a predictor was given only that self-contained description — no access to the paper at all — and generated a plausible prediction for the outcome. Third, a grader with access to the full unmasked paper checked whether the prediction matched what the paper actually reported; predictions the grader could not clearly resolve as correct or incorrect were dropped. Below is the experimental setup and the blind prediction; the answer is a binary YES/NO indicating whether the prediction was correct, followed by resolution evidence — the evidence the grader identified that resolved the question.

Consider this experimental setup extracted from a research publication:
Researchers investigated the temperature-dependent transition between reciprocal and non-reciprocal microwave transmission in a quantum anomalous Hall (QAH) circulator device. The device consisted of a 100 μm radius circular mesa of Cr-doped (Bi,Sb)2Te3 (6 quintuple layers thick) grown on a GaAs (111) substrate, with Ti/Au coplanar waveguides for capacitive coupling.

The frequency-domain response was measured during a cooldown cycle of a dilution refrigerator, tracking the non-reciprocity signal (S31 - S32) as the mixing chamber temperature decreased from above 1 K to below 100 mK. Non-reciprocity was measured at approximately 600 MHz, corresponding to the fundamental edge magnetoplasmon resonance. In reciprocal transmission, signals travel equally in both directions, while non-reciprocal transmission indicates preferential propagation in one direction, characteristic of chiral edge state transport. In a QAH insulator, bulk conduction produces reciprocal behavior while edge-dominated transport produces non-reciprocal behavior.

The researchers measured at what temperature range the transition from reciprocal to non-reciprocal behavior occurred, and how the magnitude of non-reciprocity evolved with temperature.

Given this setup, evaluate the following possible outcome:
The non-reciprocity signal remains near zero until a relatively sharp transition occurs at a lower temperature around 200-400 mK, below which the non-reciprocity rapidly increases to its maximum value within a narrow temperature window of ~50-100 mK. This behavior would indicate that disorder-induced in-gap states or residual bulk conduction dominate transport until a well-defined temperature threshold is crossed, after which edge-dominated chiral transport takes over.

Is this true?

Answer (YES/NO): NO